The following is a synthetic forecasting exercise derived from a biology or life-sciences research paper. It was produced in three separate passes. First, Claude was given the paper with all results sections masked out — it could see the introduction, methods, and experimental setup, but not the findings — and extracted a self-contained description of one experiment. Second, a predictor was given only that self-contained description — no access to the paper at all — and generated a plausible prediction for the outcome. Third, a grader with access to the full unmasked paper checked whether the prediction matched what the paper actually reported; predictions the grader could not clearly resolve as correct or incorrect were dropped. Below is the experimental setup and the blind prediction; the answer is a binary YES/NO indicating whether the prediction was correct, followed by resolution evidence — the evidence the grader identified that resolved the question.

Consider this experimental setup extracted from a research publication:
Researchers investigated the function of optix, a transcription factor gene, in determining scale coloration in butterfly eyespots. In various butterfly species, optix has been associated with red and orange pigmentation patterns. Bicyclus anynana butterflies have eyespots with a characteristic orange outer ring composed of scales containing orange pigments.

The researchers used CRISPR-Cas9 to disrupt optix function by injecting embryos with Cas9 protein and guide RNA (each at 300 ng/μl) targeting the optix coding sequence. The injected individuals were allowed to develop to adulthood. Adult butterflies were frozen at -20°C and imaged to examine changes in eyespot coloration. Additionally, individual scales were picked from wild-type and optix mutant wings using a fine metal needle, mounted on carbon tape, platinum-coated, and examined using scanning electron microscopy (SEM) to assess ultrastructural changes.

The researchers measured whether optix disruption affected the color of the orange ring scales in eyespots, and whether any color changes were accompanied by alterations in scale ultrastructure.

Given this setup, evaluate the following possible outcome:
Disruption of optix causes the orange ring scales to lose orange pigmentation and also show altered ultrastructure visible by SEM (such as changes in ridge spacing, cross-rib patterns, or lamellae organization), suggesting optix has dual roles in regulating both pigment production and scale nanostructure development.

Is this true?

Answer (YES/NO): YES